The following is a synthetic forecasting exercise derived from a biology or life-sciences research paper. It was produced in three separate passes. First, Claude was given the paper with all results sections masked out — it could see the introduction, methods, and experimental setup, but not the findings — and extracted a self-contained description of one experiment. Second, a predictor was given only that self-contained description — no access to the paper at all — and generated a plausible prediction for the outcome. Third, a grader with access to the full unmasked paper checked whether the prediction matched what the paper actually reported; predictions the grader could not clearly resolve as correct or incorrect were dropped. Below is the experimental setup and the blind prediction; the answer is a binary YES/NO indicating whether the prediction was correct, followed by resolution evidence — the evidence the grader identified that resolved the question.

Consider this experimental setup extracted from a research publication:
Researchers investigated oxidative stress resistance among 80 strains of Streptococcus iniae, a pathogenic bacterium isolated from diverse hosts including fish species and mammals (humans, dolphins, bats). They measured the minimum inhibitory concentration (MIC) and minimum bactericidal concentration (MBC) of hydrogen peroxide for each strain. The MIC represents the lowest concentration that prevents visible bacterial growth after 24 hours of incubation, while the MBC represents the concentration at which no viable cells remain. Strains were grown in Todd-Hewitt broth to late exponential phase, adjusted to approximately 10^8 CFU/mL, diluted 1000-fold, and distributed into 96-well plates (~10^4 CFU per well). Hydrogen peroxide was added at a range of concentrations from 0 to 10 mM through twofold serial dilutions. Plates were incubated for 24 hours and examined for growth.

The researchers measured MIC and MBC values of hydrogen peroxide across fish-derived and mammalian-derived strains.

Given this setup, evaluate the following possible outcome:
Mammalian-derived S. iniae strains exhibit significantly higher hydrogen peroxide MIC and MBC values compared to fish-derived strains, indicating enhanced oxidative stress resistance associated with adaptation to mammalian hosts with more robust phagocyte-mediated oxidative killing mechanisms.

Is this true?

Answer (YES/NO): NO